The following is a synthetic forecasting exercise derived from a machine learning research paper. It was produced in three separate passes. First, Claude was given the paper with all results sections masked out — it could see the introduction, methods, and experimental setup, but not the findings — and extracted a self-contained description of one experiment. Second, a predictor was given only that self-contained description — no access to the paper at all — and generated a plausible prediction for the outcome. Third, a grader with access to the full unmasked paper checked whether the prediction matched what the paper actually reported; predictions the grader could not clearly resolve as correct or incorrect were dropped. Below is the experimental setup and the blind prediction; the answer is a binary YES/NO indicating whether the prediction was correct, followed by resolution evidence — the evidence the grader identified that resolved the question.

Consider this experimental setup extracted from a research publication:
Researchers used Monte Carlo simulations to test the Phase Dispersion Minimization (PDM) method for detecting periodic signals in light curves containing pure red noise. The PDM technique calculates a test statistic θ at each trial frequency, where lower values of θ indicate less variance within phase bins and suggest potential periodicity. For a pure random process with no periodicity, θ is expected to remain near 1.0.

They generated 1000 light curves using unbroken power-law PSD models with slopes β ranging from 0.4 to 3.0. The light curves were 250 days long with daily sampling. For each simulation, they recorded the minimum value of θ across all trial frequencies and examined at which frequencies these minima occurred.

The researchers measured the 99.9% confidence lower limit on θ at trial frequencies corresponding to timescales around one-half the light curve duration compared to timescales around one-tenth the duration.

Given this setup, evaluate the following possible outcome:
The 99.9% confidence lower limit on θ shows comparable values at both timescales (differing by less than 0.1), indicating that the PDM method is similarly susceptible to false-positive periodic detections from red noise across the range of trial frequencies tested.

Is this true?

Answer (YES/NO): NO